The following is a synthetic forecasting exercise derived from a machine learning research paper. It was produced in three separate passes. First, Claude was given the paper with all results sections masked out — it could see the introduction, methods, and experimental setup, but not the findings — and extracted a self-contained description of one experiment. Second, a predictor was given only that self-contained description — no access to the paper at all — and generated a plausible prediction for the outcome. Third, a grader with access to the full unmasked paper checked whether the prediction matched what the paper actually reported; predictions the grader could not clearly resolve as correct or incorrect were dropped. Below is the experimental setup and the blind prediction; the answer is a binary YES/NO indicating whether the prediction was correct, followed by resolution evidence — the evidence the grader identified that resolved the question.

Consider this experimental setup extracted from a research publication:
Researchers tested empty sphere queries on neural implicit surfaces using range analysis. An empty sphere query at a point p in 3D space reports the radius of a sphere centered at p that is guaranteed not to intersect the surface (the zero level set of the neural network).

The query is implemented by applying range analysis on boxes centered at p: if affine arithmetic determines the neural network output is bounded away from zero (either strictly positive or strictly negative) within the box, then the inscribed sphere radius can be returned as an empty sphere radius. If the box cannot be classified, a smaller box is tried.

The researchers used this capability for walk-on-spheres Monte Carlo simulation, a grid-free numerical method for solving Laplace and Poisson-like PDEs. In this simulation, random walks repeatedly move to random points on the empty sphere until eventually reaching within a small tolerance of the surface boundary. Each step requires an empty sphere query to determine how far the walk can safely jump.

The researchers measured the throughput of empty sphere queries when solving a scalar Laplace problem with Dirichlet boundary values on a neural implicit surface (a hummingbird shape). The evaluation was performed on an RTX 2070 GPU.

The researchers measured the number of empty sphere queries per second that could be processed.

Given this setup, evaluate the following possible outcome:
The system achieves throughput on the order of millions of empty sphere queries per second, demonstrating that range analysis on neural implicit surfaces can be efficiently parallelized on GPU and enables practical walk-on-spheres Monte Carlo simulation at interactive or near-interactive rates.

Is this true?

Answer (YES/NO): NO